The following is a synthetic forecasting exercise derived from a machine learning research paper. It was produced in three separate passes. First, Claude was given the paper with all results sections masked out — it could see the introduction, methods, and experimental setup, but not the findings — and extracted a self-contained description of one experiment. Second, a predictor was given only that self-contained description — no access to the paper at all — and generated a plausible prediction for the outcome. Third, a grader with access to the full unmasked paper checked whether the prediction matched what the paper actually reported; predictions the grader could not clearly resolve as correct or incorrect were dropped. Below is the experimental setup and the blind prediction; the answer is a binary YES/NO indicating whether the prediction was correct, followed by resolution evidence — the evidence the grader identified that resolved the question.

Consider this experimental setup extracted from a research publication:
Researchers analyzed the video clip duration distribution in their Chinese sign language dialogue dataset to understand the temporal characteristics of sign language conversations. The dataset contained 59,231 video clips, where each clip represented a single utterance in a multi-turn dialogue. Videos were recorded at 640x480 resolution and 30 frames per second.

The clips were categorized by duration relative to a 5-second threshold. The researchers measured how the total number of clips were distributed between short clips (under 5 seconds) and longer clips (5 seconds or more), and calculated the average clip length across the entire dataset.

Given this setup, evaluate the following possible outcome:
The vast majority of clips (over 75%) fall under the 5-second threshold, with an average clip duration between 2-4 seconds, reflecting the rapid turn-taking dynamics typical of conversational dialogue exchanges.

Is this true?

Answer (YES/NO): NO